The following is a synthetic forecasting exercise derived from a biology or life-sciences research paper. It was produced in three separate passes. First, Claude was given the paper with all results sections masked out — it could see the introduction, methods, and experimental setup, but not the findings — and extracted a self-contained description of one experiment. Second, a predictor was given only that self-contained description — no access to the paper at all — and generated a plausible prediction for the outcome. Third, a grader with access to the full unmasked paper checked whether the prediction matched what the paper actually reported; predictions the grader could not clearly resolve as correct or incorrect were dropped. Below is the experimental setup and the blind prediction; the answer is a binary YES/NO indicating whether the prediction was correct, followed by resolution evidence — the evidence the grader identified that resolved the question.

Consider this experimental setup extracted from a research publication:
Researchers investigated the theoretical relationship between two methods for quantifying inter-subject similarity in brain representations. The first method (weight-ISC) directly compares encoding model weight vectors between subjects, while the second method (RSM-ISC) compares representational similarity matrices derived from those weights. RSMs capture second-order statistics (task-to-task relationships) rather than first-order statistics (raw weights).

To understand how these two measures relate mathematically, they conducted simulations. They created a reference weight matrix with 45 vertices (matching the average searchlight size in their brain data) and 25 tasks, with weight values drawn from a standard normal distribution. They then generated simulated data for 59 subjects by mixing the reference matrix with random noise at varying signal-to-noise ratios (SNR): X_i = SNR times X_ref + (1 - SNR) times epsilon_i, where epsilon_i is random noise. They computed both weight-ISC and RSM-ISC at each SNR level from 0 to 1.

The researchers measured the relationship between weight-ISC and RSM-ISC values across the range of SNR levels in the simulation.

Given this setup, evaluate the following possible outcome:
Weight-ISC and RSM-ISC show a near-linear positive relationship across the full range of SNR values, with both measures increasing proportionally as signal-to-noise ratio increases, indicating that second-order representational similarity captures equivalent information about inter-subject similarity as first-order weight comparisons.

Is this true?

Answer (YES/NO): NO